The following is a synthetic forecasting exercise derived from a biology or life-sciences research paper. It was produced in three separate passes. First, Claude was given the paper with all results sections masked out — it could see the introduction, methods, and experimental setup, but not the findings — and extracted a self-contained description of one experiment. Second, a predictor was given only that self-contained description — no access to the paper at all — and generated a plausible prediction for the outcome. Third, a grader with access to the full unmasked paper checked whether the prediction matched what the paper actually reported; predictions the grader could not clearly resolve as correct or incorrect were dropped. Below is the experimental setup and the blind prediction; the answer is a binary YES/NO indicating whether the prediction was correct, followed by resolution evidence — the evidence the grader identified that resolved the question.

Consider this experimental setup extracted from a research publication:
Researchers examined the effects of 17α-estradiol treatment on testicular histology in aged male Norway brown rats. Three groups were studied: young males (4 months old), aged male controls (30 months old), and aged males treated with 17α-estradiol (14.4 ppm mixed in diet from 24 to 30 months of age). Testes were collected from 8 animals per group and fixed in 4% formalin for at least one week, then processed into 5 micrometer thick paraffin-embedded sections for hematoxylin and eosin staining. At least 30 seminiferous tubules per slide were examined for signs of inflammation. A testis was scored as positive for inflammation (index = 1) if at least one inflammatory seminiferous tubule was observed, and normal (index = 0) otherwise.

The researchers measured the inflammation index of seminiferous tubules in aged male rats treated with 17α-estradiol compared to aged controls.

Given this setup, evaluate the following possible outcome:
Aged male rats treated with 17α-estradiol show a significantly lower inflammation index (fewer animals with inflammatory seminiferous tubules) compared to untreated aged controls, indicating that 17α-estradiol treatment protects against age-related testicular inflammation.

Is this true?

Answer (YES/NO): NO